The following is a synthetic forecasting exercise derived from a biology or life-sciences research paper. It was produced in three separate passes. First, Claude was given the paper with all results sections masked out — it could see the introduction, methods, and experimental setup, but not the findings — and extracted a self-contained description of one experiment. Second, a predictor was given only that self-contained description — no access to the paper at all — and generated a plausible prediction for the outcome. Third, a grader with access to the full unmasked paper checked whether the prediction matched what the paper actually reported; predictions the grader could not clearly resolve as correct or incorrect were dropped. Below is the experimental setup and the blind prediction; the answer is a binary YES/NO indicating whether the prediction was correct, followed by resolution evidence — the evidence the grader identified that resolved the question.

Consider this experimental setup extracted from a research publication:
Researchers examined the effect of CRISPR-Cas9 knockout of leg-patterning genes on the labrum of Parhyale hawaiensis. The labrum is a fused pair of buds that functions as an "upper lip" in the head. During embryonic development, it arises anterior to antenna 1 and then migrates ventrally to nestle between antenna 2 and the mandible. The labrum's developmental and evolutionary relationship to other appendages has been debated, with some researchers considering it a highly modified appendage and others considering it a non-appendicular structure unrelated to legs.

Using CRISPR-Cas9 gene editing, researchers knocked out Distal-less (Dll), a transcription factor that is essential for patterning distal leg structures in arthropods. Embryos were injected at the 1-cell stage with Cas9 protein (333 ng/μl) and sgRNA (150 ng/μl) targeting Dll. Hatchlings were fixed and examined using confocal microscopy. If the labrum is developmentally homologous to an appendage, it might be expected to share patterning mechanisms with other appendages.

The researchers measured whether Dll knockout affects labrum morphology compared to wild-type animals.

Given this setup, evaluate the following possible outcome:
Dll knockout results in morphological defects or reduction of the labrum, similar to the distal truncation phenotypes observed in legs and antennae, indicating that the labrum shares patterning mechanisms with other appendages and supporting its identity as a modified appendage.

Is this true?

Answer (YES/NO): NO